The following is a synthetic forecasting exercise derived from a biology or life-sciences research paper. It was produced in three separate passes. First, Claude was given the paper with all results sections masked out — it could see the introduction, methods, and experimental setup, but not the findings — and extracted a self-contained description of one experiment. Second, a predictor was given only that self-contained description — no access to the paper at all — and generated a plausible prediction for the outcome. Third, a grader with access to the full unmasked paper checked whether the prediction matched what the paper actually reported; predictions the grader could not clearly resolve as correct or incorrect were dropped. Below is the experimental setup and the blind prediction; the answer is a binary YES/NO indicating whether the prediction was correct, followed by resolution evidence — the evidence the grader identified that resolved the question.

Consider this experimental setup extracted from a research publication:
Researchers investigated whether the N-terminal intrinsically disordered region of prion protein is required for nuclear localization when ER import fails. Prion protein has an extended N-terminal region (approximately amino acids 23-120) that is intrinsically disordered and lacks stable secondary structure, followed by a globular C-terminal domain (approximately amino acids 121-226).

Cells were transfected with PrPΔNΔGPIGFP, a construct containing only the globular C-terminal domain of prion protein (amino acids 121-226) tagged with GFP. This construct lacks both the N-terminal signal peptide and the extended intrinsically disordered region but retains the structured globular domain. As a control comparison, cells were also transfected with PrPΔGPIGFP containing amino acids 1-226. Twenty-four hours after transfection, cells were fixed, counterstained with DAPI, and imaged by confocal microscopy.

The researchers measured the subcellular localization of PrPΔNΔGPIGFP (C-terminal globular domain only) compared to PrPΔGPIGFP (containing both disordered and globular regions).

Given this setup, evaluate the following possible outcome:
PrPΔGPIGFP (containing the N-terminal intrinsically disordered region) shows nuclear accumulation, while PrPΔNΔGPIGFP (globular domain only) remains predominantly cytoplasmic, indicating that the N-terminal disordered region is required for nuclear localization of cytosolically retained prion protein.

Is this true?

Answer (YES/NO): YES